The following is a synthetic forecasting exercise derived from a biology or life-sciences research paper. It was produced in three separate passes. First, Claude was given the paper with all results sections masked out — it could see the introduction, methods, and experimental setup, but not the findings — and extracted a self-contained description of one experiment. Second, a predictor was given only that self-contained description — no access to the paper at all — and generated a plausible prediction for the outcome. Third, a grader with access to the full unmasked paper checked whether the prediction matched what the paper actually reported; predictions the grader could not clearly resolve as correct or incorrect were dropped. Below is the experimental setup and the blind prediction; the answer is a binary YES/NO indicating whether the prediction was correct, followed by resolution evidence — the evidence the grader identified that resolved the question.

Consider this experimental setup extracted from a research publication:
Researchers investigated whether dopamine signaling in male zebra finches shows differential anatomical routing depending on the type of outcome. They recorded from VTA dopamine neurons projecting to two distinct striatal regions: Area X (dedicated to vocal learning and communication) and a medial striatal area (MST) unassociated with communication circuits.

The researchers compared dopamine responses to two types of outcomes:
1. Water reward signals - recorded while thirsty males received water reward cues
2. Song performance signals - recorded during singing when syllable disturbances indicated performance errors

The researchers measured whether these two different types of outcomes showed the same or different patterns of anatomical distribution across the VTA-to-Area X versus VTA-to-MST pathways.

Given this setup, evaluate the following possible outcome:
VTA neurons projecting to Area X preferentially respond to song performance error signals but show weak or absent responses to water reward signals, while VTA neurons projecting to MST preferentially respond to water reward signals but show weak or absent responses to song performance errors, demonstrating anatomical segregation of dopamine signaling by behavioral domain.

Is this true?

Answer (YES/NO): NO